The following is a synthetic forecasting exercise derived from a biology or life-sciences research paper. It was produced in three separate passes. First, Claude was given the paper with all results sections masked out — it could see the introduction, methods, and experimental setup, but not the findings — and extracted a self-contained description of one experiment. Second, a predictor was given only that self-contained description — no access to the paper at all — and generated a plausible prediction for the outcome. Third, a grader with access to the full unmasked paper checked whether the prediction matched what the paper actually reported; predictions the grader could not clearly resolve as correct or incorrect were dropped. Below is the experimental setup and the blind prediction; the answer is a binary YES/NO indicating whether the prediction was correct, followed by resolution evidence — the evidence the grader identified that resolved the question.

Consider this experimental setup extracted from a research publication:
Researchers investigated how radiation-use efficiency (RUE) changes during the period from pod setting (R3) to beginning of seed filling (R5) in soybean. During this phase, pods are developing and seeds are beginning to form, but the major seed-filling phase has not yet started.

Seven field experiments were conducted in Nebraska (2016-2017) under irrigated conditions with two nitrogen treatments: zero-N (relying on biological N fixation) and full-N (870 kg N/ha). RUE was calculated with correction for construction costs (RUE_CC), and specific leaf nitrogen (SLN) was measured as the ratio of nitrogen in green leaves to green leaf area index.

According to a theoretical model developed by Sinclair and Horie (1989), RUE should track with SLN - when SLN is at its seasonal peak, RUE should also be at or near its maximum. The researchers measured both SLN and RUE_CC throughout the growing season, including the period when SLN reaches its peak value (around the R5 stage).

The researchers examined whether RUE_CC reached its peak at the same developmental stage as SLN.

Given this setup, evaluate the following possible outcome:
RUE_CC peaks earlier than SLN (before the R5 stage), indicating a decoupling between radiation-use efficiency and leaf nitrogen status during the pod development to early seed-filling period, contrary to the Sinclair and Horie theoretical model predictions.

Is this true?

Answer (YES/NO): NO